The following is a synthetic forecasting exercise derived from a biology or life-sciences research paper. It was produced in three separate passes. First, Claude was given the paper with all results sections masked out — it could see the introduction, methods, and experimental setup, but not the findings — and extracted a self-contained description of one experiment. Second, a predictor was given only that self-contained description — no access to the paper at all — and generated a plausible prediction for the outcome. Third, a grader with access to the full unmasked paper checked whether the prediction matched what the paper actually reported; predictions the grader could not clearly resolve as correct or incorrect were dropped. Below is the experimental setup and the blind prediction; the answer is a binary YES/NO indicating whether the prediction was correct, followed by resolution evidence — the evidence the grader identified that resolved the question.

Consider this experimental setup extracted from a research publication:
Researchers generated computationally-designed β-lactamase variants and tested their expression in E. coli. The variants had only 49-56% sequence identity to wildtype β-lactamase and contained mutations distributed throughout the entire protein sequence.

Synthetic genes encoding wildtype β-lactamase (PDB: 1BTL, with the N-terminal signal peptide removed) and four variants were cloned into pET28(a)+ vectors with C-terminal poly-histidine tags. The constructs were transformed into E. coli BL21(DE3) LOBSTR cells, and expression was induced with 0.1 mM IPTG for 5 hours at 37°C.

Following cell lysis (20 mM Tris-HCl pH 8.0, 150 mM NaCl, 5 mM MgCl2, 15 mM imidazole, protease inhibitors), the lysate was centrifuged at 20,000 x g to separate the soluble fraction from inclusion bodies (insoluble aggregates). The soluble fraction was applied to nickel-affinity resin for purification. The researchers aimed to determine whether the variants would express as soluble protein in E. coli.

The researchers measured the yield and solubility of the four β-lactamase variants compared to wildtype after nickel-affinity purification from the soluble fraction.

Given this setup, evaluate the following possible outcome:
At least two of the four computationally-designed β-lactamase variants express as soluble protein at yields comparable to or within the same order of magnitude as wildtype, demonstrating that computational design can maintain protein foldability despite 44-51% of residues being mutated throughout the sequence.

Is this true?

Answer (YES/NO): YES